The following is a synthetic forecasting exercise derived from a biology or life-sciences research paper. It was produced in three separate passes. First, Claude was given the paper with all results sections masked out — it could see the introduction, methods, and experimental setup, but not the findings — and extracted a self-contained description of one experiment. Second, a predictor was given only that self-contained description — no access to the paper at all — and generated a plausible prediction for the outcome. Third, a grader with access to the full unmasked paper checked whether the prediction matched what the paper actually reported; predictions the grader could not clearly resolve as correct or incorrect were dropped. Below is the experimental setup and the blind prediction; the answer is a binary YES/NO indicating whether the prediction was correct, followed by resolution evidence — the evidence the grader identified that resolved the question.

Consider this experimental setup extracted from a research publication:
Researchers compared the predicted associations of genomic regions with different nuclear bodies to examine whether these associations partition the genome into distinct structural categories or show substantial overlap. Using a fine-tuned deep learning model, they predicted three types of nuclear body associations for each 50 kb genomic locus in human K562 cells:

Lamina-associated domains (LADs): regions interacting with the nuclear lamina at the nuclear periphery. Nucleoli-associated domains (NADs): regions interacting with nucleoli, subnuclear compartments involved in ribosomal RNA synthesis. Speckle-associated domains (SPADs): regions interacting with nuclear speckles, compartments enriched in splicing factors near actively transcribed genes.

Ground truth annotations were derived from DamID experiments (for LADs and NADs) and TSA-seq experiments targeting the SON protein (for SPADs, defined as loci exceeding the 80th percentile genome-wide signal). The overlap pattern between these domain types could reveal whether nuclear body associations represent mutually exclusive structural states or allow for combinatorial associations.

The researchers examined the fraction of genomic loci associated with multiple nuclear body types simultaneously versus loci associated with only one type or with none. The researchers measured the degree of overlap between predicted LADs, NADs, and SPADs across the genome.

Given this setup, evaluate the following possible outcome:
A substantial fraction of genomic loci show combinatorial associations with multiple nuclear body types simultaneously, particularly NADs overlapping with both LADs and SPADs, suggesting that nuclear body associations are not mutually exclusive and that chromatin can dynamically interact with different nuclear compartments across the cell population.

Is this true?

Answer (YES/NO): NO